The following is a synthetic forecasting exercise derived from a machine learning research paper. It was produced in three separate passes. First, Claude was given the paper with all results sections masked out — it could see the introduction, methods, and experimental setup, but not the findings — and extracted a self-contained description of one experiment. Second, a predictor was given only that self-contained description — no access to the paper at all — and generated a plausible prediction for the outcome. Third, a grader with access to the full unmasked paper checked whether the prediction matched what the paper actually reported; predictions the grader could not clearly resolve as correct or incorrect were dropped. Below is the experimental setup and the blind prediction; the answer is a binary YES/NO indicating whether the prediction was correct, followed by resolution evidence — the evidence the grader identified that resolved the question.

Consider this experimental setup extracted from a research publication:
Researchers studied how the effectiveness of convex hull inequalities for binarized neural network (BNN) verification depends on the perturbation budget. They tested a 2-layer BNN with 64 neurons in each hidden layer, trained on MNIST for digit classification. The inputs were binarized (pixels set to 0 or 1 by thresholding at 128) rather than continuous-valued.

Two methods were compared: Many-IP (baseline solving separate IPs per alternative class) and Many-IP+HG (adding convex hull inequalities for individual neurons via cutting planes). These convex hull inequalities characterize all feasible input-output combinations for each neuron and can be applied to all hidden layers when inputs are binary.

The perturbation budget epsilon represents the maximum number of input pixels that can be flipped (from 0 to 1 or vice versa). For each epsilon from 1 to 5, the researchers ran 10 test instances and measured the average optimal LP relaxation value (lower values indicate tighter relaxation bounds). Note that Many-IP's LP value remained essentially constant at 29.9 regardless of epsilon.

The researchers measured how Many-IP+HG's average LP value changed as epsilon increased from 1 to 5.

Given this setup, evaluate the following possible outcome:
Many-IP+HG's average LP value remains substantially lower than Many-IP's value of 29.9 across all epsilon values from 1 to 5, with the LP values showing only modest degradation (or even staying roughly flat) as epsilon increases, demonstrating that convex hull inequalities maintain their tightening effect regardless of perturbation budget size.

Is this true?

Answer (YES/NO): NO